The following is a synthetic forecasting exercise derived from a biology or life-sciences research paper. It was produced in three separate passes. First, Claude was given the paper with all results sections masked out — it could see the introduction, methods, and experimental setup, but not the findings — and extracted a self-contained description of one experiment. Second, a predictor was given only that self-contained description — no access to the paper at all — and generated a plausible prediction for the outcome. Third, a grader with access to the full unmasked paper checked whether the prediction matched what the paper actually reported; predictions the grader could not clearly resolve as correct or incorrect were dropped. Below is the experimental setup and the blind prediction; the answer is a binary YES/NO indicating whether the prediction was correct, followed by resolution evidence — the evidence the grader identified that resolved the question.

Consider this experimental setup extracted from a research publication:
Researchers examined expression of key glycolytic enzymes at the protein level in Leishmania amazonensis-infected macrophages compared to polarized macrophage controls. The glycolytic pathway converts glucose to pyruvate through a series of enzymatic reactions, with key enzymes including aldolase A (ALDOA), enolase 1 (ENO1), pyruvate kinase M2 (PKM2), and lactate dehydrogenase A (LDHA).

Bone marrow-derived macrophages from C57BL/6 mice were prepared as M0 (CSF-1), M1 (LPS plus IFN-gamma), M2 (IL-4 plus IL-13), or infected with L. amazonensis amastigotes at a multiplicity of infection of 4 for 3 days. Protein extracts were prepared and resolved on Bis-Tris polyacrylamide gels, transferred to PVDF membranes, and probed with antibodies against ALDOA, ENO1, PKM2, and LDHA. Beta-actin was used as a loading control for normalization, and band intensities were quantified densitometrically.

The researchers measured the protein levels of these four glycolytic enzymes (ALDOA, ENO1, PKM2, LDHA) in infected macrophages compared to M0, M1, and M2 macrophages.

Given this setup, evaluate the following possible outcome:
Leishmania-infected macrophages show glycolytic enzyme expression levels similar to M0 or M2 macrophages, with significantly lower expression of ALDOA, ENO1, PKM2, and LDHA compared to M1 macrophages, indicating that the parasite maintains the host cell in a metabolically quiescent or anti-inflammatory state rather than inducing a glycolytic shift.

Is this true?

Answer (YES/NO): NO